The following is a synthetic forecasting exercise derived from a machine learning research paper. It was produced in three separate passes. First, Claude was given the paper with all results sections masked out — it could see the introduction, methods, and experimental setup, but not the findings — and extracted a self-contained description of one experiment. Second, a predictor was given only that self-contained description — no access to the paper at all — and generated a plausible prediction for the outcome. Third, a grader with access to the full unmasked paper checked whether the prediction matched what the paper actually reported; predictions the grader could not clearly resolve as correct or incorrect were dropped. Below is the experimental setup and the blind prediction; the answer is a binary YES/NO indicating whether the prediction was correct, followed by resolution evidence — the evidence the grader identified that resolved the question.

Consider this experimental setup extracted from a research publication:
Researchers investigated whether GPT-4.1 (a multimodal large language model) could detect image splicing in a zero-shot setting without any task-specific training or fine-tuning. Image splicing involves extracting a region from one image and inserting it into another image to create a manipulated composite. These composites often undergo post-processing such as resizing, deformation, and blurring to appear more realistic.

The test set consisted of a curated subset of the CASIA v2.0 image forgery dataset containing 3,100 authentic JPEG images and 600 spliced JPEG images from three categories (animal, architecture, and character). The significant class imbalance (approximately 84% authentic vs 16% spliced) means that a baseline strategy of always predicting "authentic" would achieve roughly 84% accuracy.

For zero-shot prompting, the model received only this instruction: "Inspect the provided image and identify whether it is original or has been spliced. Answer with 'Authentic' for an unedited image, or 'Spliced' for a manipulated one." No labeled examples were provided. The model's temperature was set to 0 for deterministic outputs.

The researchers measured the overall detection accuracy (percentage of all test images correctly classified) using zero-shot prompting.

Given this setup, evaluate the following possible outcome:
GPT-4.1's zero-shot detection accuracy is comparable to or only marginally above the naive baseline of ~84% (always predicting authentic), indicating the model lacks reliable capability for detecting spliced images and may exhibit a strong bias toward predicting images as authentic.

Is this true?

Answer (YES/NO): NO